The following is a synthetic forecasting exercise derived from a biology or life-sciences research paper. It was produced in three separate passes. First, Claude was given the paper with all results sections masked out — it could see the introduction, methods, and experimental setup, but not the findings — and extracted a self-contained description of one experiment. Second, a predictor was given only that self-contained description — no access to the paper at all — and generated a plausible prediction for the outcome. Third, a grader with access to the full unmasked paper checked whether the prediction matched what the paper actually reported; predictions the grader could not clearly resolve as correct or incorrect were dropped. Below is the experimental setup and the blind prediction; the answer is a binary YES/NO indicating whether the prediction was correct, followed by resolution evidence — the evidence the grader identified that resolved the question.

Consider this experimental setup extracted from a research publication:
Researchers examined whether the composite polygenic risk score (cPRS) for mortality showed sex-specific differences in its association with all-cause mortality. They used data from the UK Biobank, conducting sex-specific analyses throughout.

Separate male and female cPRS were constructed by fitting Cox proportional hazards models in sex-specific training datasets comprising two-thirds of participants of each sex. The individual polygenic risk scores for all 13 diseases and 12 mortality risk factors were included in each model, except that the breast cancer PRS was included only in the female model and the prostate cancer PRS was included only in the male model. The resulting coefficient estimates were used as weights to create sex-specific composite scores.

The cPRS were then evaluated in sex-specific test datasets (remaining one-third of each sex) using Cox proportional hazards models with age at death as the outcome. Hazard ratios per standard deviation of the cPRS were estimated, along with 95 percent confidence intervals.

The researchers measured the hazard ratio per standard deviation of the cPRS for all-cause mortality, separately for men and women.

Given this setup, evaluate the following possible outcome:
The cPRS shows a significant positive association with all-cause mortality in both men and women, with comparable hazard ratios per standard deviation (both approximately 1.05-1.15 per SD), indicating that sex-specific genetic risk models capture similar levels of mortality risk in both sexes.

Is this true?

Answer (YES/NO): NO